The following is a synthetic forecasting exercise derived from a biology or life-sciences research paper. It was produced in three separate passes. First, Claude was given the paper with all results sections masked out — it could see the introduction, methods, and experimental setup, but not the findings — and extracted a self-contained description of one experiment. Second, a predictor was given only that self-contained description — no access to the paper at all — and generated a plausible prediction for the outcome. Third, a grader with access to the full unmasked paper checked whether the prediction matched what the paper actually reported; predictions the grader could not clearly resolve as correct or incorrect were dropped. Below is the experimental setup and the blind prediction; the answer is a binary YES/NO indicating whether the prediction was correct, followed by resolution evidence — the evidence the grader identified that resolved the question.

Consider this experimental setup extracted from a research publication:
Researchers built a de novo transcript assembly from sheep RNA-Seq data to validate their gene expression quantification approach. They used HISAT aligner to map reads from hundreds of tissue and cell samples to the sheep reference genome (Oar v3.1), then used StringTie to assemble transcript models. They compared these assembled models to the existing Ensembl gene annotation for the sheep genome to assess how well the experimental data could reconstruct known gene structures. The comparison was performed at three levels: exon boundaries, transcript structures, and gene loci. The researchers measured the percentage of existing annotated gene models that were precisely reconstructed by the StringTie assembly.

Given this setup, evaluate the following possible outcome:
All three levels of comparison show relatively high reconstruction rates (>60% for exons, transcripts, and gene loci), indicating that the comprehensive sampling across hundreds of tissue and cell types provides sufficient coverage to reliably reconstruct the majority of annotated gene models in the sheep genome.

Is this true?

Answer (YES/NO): YES